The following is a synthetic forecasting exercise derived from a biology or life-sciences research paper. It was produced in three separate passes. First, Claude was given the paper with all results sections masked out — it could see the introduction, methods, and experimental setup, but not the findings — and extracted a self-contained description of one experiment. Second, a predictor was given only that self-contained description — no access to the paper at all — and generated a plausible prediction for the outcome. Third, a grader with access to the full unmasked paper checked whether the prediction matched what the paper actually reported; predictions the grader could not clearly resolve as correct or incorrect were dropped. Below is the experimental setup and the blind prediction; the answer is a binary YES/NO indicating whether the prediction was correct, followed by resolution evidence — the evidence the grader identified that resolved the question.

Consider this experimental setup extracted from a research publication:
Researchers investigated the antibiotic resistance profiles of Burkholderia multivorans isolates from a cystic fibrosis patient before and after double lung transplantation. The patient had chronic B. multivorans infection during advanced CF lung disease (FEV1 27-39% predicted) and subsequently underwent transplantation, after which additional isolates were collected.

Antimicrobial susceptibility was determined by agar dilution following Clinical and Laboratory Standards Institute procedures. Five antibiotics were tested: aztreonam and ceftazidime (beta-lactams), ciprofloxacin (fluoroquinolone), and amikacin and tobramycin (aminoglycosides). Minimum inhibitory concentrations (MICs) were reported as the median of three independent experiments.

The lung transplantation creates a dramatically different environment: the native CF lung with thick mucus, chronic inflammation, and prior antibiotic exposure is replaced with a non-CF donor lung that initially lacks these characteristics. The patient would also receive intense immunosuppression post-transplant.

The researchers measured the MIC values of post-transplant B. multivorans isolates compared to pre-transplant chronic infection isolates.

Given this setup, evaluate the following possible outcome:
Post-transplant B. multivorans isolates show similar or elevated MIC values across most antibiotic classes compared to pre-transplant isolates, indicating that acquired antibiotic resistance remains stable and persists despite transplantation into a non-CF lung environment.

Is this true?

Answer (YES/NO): NO